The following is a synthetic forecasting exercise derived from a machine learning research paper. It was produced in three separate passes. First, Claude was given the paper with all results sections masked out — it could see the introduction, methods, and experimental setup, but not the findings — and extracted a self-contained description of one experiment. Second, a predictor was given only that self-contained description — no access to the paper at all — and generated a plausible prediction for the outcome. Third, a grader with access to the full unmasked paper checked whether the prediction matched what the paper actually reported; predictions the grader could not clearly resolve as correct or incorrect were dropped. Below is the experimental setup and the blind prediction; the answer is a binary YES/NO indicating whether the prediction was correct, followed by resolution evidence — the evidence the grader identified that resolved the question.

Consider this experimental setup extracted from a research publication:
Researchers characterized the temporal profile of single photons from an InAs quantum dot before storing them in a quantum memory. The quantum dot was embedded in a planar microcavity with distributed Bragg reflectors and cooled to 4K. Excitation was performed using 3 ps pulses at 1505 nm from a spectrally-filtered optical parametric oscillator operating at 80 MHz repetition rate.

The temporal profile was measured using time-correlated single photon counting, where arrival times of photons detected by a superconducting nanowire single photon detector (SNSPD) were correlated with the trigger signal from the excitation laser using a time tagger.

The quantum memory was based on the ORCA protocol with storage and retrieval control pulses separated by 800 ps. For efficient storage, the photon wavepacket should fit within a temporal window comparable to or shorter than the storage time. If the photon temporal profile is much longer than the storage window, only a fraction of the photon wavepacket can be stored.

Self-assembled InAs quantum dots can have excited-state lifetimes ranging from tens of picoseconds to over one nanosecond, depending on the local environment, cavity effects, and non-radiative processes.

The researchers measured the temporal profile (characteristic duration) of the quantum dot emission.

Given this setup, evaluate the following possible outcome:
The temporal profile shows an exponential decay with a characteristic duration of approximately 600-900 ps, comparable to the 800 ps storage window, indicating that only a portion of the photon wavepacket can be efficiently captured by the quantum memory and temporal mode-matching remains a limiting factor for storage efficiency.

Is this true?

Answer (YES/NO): YES